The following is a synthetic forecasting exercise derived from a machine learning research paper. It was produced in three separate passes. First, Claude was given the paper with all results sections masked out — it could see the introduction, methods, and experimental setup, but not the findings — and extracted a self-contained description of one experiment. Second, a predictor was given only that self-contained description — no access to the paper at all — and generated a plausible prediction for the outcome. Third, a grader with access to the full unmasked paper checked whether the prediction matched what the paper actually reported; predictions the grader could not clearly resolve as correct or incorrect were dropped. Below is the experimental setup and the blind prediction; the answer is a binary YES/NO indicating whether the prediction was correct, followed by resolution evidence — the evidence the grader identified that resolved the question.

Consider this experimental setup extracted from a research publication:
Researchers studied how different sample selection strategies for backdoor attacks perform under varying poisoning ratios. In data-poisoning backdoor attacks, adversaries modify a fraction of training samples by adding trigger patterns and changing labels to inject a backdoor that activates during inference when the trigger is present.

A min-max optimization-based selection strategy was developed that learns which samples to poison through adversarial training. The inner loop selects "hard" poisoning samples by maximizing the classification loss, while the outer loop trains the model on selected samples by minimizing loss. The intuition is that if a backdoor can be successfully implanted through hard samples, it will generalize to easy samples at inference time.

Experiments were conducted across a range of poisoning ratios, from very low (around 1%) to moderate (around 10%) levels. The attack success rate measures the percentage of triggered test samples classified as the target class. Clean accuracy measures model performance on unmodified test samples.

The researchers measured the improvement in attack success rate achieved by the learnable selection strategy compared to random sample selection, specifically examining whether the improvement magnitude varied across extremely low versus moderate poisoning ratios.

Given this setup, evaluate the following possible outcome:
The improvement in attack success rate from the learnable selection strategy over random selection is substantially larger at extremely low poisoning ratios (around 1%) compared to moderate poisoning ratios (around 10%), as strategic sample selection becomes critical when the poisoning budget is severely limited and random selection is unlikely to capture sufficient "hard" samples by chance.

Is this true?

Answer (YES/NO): NO